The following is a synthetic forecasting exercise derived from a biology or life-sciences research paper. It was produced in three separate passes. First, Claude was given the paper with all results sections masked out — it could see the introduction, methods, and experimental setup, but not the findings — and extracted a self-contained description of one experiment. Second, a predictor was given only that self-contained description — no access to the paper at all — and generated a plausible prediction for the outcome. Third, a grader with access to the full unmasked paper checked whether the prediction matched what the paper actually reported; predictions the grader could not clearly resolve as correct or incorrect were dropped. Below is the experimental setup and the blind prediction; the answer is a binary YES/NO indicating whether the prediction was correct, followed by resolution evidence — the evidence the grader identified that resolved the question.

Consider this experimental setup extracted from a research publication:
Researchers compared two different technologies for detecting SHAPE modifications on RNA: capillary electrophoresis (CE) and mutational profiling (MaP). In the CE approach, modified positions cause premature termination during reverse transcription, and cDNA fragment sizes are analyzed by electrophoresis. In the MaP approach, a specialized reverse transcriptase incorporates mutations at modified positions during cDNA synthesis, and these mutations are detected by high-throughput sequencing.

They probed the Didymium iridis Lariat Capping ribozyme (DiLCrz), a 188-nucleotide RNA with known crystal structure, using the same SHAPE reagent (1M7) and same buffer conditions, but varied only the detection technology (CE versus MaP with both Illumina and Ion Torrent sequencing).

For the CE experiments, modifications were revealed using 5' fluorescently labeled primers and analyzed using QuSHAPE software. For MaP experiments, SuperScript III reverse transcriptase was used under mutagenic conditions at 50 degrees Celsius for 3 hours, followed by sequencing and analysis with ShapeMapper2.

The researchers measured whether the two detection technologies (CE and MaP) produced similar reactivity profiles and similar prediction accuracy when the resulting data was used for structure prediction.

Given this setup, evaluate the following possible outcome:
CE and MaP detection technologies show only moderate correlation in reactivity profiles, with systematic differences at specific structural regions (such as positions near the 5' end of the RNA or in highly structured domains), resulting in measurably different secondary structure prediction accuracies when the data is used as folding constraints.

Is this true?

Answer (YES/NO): NO